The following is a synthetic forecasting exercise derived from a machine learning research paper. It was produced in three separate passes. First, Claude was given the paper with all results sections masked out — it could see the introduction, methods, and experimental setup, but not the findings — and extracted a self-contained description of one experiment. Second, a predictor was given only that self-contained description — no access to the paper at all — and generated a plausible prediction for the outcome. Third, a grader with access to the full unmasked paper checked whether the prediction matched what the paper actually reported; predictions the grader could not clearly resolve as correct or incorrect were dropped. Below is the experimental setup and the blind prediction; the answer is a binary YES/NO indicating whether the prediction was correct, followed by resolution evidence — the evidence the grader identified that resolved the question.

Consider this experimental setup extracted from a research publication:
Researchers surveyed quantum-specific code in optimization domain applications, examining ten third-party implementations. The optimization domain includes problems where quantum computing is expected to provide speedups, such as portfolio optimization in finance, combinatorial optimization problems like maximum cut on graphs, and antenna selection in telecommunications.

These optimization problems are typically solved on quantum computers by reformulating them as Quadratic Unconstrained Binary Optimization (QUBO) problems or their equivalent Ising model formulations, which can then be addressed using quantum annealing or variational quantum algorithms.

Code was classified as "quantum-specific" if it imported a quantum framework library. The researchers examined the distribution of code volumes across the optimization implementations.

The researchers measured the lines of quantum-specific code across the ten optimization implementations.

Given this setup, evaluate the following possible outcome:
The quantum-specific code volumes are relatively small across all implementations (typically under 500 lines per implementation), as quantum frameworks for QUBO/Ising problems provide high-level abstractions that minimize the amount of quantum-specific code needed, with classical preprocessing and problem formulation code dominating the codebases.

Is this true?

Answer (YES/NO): YES